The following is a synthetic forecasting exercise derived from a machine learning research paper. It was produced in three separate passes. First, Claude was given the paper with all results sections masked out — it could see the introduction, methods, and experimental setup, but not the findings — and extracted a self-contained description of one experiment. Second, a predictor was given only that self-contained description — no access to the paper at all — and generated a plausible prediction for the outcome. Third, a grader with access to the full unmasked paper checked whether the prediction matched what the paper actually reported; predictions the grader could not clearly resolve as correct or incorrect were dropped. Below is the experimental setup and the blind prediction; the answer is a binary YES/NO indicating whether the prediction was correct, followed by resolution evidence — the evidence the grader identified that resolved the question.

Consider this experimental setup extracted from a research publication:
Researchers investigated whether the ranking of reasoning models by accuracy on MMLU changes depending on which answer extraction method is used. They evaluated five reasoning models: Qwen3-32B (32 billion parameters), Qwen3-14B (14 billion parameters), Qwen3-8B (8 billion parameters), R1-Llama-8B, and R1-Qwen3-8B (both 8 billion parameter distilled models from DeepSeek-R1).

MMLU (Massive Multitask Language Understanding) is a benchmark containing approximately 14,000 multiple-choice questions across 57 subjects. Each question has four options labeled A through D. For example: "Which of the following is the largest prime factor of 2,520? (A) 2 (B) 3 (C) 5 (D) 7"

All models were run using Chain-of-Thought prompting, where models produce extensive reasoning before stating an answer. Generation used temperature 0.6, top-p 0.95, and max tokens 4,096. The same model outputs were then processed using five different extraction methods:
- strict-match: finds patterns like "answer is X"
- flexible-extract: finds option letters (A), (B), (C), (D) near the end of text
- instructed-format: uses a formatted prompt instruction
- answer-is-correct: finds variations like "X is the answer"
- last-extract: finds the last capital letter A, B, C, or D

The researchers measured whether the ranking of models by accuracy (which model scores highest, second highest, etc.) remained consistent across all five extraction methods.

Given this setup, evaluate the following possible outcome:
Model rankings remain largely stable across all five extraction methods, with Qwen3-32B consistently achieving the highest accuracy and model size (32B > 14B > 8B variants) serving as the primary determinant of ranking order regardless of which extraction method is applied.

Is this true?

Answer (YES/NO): NO